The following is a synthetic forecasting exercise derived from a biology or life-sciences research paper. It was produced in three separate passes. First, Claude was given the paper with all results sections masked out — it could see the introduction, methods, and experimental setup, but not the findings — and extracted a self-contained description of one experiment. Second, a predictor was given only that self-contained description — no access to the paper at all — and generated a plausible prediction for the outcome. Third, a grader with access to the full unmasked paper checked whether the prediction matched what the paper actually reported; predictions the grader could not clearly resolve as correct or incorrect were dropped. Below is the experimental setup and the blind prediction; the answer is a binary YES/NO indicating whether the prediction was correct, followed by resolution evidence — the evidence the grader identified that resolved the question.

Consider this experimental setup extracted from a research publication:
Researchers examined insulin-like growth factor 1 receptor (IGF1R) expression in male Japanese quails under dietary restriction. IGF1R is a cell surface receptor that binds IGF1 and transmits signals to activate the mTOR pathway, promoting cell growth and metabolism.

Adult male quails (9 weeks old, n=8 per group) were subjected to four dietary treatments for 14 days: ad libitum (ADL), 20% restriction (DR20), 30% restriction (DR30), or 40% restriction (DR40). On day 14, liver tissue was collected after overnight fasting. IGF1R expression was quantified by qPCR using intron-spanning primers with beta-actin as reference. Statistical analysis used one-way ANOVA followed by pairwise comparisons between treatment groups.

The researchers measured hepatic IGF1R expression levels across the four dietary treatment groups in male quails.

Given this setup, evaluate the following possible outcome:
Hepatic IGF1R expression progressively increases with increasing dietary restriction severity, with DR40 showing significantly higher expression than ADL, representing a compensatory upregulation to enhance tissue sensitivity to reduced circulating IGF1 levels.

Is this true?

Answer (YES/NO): NO